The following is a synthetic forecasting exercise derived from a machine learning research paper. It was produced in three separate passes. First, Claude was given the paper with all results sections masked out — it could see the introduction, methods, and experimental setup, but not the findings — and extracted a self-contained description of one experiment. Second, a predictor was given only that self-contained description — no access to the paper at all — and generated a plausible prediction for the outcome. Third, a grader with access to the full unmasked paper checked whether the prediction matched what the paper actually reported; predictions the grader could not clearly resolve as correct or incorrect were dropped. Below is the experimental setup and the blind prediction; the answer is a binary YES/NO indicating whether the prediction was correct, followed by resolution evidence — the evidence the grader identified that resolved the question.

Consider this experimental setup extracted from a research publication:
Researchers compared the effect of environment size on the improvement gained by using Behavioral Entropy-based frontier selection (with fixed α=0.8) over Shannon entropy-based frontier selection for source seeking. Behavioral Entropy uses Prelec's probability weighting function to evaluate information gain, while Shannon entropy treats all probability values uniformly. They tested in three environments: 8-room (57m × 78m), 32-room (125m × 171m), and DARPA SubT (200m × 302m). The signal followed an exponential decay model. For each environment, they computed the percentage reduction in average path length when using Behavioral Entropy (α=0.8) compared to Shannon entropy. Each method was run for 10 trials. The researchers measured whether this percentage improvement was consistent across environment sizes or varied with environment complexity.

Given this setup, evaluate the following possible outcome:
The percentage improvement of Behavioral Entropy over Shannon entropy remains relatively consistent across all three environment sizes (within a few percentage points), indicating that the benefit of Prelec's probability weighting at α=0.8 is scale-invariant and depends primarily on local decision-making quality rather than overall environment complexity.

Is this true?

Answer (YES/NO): NO